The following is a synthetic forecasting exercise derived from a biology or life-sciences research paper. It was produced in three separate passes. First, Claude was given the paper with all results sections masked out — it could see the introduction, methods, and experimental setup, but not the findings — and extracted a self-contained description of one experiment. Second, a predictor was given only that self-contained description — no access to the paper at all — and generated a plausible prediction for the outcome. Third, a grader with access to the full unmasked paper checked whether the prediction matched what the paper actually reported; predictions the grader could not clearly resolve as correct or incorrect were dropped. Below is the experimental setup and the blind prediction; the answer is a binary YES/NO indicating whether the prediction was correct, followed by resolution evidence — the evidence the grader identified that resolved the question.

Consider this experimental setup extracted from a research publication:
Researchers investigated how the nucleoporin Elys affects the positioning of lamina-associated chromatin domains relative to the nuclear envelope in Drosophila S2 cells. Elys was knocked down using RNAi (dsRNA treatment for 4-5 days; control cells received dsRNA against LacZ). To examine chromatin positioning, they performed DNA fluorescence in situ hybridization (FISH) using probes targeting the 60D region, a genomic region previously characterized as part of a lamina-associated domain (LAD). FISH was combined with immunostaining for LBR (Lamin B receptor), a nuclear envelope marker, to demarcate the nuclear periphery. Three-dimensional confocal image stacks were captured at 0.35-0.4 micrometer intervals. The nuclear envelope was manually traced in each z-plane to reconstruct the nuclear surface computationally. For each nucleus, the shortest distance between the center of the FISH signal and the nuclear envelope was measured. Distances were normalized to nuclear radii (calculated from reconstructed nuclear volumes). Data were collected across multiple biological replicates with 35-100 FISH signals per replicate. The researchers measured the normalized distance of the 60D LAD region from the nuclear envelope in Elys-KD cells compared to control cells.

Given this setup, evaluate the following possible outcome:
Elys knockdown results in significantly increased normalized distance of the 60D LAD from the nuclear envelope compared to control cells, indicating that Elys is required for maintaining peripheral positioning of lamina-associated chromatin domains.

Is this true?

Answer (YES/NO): YES